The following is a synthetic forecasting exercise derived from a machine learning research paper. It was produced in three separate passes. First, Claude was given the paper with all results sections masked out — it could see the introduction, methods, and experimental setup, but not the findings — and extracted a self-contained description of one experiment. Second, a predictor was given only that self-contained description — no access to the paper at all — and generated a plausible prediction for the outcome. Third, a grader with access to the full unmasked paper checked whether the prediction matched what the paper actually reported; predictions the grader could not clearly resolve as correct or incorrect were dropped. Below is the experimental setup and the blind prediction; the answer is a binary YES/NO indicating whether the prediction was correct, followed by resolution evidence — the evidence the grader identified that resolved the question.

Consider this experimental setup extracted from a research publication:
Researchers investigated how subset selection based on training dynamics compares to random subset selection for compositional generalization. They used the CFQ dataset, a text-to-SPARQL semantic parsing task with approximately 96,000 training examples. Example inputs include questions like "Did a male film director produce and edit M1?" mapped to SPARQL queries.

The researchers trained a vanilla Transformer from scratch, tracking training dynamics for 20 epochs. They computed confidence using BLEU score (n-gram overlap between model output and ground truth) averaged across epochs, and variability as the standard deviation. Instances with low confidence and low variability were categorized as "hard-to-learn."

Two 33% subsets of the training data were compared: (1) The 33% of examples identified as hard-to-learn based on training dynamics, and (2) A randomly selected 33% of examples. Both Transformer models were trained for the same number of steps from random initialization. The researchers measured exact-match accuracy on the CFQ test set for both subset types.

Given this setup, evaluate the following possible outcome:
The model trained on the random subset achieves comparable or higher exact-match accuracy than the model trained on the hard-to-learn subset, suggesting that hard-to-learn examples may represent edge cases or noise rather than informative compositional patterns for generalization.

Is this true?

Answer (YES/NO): NO